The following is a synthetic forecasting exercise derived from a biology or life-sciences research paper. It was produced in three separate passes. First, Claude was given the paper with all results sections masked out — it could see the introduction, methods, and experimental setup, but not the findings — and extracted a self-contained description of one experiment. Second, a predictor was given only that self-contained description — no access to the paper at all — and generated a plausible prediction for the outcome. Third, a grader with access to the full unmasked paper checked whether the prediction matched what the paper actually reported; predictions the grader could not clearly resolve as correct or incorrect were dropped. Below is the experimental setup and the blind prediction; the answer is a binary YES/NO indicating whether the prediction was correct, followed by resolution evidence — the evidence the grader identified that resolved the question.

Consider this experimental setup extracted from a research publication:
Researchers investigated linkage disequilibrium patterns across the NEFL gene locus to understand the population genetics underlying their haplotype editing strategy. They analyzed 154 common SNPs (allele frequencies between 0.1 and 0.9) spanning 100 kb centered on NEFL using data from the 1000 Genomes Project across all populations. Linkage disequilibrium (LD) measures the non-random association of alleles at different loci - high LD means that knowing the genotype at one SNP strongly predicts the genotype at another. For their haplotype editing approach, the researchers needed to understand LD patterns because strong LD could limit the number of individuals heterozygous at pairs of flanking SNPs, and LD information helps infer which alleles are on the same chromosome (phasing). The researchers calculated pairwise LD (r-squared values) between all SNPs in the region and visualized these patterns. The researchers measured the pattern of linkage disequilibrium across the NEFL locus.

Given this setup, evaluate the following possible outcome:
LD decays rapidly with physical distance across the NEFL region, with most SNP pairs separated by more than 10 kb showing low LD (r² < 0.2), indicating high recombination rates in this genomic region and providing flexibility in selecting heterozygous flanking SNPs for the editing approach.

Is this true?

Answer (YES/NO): NO